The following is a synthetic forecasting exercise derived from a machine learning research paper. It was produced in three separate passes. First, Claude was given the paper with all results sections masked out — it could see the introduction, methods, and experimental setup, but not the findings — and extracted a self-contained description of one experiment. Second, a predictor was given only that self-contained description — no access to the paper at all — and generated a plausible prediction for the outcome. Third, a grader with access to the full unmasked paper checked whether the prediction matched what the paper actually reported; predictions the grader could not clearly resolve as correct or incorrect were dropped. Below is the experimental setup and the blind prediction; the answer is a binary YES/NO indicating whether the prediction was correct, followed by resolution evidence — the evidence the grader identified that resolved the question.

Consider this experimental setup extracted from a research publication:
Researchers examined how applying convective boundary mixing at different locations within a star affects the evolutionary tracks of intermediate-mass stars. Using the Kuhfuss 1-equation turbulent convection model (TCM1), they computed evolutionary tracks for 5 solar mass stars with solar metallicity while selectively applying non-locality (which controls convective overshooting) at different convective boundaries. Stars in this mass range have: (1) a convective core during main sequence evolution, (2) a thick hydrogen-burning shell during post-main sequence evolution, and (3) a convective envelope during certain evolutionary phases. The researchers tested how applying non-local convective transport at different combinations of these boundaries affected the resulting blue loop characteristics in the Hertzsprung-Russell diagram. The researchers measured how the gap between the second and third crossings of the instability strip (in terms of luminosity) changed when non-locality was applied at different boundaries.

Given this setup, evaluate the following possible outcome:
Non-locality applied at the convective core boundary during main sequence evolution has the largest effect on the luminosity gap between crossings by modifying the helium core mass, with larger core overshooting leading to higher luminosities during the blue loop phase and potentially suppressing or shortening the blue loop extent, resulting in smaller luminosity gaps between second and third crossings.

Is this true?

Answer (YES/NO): NO